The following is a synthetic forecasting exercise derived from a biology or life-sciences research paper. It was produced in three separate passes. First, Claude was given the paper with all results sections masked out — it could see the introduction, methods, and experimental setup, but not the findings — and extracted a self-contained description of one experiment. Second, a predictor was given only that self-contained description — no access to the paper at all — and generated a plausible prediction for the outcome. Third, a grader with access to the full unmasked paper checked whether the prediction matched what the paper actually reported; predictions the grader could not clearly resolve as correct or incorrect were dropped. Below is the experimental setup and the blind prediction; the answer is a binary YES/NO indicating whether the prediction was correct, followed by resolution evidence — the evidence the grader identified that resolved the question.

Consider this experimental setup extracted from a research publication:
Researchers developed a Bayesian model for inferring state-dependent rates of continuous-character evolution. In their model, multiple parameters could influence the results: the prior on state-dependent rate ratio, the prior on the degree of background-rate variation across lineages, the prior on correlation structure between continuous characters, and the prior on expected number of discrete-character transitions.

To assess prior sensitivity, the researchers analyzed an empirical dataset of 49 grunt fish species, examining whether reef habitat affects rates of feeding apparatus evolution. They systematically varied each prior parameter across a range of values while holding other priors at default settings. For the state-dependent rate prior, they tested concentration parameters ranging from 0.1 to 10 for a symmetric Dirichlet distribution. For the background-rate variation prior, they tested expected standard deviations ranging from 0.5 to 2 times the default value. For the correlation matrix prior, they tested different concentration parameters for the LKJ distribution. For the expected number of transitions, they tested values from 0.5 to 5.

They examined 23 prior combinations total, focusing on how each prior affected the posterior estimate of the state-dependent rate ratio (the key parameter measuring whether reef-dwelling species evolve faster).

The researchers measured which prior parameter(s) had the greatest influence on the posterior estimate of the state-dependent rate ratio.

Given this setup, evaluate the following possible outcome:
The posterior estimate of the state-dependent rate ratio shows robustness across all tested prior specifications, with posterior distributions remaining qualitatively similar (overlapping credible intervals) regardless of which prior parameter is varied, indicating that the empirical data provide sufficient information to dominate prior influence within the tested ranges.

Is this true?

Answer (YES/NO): NO